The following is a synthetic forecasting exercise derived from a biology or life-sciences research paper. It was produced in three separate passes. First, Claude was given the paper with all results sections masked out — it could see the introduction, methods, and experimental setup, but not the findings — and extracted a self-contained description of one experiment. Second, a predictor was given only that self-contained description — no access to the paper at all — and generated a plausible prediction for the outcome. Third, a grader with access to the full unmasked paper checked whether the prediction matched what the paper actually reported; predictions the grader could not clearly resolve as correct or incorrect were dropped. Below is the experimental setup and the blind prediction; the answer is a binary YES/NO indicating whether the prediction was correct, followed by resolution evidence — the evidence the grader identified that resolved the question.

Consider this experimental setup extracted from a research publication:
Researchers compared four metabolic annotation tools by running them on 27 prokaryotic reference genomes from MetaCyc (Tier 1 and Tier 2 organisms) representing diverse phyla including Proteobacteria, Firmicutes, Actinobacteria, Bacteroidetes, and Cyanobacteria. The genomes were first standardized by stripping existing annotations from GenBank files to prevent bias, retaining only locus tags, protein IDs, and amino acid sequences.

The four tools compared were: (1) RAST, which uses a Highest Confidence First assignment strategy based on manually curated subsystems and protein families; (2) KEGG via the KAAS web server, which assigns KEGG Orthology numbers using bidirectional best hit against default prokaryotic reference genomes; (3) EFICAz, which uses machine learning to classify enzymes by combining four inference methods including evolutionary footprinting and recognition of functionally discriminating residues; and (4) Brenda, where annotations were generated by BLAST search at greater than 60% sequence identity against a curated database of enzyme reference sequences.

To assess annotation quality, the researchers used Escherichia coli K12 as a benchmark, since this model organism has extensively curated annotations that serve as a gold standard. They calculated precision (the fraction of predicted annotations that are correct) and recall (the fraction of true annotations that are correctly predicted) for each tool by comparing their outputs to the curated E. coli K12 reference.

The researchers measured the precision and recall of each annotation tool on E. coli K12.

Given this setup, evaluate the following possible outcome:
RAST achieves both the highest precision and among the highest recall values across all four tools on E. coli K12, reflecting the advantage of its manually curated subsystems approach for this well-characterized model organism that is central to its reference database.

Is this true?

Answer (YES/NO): NO